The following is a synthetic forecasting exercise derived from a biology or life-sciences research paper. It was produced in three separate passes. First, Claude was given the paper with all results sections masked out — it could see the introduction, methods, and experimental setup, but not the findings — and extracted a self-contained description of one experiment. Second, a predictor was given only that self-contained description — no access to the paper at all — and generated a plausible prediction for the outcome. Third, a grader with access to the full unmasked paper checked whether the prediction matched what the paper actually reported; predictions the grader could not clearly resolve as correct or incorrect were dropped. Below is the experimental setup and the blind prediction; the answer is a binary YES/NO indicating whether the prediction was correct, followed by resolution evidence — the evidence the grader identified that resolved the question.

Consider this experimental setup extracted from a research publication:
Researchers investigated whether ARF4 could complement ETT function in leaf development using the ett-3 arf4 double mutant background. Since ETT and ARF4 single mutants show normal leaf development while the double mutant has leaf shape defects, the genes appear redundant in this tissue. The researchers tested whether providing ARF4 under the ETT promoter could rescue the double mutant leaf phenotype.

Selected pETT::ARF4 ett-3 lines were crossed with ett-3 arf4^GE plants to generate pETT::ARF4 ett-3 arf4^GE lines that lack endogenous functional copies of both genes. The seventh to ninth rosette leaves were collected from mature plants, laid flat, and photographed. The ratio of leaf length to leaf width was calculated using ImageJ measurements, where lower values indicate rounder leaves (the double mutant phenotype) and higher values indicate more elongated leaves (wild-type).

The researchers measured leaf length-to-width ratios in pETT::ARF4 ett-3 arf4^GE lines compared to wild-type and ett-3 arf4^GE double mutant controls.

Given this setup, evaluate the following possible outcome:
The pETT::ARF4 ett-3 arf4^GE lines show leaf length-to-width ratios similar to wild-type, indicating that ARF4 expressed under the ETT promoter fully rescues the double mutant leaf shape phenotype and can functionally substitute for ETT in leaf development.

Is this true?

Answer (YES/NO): YES